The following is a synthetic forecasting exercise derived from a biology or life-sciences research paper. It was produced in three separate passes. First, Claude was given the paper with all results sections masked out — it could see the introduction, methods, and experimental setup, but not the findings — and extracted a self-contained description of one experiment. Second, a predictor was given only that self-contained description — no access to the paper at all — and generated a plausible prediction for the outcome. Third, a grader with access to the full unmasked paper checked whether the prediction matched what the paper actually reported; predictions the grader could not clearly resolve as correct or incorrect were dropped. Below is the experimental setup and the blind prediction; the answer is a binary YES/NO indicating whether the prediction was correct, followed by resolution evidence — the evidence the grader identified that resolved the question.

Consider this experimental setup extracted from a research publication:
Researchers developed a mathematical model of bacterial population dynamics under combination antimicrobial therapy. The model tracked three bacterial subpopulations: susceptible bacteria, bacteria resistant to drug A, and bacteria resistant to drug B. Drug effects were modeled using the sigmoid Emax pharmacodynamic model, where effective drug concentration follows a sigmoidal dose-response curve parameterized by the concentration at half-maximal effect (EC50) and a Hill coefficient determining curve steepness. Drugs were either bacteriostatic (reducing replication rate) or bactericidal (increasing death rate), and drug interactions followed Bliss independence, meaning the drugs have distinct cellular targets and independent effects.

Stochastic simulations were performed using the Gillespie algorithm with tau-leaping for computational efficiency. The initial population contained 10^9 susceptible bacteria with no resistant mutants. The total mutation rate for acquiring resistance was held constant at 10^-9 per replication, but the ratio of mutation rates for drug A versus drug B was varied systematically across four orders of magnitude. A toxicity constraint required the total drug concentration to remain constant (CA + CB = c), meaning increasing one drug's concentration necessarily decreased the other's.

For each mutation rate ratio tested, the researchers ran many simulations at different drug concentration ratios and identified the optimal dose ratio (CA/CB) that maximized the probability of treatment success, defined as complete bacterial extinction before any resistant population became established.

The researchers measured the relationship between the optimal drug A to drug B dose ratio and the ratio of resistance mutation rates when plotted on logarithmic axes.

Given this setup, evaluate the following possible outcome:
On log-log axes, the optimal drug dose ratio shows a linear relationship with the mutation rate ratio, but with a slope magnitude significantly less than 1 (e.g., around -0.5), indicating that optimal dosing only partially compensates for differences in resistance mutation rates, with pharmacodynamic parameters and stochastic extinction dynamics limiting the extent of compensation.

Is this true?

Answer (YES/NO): YES